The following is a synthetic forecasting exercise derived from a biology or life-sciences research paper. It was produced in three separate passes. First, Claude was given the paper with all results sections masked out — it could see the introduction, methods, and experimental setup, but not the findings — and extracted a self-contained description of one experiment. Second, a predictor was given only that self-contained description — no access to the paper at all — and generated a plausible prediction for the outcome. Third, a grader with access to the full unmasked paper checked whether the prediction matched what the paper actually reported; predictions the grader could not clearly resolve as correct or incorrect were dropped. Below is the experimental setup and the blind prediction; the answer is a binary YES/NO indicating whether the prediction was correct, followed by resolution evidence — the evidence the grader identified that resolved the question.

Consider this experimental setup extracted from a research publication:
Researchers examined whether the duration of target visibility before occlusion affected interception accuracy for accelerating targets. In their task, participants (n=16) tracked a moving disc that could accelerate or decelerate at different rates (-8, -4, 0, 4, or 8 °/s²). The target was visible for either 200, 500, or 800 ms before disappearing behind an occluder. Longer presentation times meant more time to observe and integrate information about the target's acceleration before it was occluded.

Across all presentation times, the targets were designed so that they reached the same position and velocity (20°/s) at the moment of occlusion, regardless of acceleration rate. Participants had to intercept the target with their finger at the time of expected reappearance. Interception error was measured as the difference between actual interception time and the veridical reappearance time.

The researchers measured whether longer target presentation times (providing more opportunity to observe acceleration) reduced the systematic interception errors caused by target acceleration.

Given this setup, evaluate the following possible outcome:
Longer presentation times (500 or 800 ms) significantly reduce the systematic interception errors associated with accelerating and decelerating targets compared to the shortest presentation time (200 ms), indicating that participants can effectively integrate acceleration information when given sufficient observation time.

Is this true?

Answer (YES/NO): NO